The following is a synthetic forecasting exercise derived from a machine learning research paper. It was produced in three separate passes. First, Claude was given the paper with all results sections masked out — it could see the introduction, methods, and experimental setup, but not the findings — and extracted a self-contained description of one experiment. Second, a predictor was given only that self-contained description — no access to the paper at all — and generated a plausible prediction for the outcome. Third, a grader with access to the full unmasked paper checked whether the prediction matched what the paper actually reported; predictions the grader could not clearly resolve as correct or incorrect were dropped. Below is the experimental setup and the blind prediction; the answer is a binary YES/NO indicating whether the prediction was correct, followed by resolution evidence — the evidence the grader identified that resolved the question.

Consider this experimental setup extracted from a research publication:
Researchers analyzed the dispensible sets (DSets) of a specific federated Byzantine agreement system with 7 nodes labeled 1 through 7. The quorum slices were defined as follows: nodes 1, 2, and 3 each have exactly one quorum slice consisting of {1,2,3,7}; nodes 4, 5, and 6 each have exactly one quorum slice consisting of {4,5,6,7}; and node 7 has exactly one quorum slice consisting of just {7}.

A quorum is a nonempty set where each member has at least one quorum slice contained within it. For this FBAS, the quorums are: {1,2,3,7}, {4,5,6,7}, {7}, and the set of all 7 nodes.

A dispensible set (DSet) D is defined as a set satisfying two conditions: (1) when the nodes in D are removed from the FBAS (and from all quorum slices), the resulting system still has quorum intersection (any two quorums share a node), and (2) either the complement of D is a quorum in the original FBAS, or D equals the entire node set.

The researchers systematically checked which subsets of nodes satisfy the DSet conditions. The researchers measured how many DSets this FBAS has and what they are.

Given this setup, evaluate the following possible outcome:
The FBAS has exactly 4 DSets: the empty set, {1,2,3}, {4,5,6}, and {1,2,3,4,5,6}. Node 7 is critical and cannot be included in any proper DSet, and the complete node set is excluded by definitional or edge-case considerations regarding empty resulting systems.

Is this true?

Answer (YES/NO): NO